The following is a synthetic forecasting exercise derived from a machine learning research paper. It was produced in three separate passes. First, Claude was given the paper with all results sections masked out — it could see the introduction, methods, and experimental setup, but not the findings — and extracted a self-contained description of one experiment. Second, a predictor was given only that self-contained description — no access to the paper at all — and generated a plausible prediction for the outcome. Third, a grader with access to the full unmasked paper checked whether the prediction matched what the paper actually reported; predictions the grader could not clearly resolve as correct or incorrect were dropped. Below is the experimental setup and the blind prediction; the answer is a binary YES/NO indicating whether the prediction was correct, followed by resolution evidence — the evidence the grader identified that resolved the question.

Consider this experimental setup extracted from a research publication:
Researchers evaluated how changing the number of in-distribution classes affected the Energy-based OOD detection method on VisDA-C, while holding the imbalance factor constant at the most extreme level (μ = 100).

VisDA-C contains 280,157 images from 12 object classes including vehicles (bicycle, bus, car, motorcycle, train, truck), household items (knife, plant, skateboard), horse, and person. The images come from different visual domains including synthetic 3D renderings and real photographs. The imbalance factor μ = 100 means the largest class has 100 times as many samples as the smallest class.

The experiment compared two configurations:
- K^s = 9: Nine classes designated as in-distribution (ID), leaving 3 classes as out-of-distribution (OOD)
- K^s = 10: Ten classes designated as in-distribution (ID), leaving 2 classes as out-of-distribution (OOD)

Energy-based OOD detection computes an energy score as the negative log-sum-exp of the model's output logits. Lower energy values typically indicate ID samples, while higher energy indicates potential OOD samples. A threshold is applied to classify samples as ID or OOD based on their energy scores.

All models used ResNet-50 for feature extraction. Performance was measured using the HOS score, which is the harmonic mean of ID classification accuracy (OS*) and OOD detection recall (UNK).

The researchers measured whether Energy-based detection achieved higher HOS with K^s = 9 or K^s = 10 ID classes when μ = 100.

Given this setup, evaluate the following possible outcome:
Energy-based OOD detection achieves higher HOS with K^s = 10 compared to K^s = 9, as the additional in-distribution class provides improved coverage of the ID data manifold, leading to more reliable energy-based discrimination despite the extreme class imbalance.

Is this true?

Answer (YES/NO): NO